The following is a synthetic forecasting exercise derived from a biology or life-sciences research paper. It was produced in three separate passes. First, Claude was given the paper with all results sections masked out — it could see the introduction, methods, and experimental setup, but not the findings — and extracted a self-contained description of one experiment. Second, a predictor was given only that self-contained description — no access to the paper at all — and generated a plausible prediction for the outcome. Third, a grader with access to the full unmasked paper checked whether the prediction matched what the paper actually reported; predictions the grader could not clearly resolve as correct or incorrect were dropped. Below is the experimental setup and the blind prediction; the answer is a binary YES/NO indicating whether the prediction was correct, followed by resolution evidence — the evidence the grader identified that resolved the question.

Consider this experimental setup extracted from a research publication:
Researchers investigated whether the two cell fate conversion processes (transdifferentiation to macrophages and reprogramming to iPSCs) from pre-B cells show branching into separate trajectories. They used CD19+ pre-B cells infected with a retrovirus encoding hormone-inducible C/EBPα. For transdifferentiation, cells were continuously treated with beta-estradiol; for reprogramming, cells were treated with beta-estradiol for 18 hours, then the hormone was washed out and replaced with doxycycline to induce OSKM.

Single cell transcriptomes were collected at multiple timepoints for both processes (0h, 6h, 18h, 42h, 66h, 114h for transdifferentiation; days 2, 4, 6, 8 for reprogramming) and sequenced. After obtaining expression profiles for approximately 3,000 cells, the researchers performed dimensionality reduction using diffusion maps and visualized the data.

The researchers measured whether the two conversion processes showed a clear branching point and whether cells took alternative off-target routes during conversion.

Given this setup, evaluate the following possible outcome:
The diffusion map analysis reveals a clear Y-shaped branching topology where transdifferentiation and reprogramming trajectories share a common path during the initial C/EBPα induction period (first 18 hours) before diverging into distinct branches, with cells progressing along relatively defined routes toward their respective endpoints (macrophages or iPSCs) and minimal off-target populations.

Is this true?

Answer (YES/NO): YES